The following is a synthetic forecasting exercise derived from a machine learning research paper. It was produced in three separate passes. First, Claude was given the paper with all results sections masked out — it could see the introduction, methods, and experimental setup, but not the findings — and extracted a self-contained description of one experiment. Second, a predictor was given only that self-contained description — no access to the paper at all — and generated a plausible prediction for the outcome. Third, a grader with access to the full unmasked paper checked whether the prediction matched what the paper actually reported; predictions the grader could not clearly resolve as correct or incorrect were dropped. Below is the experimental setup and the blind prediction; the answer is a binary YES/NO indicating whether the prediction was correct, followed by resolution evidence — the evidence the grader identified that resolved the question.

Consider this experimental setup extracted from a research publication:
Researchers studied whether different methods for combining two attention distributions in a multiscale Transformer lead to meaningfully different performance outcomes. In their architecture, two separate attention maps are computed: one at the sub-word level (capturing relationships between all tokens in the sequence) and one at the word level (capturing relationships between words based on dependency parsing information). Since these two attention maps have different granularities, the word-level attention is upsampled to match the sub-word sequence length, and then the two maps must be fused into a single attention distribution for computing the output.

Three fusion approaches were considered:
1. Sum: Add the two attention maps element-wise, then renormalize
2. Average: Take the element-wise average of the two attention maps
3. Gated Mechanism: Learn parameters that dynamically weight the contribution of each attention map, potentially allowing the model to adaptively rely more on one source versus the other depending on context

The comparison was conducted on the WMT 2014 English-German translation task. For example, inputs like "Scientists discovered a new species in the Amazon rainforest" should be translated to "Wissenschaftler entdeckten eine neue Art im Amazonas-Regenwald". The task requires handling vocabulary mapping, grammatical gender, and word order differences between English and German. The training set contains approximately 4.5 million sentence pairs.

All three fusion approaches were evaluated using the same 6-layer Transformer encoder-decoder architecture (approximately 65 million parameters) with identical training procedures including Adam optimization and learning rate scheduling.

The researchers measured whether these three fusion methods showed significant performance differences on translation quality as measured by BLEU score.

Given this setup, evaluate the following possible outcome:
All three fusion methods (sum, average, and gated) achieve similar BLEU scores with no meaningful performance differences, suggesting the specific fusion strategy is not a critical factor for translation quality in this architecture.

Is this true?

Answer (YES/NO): YES